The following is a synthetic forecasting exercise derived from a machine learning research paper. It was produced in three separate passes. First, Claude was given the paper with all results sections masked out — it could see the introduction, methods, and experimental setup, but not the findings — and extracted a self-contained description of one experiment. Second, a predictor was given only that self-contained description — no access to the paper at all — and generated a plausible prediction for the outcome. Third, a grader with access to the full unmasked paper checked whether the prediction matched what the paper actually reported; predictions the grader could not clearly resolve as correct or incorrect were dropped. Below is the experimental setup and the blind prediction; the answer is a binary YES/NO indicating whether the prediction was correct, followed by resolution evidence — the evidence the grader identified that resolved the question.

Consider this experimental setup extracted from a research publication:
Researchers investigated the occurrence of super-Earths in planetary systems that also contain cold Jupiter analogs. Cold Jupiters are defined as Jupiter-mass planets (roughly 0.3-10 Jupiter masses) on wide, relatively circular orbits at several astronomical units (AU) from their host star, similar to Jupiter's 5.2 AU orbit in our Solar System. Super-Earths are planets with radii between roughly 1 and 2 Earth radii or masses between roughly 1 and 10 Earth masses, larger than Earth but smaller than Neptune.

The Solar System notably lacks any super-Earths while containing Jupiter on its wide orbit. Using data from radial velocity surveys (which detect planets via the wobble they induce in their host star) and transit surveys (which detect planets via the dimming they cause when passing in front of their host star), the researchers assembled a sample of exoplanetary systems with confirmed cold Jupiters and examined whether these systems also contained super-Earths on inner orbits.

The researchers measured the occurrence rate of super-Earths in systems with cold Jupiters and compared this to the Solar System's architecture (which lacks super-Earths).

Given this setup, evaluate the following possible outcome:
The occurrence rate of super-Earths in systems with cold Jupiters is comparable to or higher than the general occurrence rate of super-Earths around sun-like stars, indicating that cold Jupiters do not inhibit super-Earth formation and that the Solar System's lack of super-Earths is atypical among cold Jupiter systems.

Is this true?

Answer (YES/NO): YES